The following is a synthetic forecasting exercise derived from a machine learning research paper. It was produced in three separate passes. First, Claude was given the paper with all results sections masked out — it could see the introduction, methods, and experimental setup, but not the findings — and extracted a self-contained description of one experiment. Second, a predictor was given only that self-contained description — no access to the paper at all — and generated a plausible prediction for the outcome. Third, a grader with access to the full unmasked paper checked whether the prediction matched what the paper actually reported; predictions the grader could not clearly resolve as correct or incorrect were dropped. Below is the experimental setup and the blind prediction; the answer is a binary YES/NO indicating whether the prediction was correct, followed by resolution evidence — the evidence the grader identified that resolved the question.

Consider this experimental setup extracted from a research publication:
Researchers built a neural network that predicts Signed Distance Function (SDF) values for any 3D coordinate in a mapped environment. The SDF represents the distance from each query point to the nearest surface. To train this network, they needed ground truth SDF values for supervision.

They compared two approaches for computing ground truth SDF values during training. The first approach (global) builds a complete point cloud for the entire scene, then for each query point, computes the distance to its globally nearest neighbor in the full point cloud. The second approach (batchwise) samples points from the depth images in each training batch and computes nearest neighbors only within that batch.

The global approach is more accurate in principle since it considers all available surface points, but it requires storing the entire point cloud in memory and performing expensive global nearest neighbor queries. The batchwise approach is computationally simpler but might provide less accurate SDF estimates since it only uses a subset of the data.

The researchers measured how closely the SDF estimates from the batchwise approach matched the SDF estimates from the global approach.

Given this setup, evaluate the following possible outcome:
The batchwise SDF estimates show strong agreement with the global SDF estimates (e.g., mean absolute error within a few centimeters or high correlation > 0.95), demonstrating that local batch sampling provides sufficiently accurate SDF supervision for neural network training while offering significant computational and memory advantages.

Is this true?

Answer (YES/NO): YES